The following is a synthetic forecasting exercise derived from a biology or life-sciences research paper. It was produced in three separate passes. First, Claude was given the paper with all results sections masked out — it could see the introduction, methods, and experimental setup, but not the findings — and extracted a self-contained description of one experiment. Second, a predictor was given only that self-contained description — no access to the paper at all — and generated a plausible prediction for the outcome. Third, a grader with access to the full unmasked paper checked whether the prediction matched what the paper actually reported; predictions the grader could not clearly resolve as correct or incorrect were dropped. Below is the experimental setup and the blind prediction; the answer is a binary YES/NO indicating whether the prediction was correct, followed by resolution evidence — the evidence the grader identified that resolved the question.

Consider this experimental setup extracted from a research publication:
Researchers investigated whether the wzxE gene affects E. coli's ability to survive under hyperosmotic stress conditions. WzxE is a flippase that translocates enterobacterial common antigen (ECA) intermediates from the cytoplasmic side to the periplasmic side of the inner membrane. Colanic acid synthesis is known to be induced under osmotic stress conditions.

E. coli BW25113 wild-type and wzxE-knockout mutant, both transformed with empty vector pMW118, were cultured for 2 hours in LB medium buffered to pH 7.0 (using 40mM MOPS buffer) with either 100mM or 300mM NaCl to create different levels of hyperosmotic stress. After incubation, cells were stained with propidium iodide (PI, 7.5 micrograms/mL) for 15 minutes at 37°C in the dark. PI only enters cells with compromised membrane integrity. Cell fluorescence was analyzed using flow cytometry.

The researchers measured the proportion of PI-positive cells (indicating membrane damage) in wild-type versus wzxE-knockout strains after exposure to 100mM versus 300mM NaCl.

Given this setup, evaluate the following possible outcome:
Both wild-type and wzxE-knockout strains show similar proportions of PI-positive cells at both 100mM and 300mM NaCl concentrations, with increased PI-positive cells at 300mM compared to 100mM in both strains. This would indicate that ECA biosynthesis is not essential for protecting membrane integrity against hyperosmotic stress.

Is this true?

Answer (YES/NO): NO